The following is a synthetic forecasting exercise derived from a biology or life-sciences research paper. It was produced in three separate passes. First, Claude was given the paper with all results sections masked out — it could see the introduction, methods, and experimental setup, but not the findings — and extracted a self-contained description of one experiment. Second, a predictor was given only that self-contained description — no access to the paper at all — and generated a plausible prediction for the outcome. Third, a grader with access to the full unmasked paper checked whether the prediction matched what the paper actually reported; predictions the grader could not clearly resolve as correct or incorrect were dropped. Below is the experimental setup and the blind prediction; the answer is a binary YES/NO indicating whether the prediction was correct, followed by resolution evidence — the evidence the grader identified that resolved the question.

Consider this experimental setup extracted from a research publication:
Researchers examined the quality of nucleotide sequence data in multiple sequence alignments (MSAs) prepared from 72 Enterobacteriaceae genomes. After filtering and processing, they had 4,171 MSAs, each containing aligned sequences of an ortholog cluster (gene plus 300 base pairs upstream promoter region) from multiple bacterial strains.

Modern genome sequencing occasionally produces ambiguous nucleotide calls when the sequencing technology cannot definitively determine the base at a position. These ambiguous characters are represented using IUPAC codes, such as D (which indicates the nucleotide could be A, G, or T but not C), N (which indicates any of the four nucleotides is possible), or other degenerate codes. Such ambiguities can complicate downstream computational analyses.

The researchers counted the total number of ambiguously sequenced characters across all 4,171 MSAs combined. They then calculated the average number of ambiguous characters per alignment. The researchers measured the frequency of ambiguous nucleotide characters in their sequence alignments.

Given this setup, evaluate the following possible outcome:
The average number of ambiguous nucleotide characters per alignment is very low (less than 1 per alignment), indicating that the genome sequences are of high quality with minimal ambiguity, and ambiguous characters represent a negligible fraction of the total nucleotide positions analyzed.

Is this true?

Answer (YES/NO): NO